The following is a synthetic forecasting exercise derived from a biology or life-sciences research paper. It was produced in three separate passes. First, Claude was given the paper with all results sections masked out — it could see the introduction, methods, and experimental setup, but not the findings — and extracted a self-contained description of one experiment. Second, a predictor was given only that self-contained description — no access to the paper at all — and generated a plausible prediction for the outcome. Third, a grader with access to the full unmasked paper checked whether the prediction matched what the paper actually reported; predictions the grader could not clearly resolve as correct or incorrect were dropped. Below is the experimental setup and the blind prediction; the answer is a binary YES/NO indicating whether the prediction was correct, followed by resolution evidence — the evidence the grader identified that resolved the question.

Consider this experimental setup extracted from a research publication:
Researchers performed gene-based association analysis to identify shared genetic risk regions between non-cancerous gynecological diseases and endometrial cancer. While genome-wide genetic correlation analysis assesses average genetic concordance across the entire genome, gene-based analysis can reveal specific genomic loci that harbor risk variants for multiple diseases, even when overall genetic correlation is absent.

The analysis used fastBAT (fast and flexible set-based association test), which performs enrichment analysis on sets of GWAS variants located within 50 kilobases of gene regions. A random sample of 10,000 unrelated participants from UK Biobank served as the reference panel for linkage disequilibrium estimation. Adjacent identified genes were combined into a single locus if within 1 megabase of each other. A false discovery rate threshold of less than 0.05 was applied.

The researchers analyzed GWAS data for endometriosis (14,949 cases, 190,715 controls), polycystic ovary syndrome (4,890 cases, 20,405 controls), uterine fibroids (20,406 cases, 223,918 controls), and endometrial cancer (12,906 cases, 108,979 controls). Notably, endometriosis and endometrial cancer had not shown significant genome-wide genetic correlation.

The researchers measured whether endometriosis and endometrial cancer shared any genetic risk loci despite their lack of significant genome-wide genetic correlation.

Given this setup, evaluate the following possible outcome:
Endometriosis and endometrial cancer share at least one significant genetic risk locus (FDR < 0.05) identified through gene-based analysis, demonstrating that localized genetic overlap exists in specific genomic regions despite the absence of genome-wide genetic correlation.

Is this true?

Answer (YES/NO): YES